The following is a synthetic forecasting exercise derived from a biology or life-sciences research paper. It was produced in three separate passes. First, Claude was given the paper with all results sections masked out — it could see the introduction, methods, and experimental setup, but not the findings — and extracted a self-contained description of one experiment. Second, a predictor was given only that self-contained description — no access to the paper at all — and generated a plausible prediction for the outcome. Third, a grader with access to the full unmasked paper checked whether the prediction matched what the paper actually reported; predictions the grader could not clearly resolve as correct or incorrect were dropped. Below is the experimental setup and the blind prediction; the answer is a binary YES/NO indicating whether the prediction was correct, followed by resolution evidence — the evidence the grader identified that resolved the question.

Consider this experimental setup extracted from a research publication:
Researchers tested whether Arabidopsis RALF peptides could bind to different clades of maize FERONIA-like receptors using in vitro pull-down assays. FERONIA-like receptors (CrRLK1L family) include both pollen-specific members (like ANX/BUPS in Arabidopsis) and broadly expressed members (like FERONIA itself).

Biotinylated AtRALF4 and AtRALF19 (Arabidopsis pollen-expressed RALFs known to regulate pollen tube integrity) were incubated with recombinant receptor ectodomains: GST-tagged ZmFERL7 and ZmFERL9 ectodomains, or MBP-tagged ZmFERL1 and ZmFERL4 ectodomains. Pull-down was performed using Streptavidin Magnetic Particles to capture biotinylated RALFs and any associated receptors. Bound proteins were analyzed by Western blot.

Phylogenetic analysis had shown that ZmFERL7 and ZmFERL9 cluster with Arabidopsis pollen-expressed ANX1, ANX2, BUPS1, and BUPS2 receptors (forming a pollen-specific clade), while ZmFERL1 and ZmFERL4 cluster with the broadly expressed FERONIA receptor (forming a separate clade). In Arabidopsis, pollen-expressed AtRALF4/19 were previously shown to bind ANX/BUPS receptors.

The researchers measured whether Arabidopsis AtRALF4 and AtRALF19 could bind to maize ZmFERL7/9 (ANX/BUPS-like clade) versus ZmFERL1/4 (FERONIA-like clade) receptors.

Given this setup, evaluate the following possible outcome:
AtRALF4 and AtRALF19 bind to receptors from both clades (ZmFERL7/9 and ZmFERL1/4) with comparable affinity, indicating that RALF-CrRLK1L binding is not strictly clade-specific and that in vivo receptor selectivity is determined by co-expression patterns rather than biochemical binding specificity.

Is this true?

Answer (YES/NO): NO